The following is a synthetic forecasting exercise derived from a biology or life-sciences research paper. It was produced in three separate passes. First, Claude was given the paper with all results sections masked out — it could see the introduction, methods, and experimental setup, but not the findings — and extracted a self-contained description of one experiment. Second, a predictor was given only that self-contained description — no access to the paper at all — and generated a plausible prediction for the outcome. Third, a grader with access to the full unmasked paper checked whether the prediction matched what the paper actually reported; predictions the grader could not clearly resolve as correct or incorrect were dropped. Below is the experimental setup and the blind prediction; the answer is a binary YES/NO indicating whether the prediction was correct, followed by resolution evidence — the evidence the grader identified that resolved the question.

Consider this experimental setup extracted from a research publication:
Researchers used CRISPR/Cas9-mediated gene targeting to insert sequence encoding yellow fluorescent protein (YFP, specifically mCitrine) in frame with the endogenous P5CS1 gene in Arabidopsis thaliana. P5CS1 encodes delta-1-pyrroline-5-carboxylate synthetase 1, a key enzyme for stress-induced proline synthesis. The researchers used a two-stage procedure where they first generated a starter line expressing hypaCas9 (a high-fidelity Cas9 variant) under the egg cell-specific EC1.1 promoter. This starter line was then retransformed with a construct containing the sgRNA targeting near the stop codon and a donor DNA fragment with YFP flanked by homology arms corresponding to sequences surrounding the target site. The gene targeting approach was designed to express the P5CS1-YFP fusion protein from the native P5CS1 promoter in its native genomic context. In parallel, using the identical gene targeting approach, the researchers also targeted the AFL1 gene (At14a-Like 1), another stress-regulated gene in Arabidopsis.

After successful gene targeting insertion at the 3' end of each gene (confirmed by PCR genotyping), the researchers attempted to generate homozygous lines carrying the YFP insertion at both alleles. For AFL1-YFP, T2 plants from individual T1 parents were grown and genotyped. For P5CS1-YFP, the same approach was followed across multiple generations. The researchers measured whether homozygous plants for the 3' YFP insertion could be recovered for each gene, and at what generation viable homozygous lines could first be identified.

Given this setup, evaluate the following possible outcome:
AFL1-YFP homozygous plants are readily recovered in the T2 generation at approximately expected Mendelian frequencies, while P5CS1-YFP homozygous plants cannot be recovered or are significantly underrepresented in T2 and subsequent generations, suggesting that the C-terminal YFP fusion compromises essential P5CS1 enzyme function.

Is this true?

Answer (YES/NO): NO